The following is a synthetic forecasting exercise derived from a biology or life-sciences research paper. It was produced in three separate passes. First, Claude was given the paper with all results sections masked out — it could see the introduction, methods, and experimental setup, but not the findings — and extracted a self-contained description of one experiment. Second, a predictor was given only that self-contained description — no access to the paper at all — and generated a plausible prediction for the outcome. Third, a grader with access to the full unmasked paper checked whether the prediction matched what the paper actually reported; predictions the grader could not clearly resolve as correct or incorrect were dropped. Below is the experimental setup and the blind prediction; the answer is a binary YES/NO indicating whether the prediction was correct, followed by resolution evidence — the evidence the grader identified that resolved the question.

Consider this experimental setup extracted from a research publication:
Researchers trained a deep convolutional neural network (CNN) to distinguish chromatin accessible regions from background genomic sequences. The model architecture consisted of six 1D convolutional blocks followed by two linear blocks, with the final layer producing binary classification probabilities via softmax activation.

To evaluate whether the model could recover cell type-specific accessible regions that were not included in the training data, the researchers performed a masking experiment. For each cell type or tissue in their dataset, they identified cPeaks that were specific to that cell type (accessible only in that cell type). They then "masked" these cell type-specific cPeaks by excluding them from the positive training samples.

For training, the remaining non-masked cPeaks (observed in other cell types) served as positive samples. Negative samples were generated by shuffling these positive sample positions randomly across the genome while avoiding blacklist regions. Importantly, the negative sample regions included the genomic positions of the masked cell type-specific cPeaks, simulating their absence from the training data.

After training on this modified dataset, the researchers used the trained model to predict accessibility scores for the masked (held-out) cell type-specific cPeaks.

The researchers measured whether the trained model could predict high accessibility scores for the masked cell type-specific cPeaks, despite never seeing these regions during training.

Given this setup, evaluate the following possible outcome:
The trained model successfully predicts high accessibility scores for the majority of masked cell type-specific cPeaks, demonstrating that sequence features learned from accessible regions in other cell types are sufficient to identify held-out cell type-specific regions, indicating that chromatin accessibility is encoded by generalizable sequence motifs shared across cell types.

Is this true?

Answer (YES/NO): YES